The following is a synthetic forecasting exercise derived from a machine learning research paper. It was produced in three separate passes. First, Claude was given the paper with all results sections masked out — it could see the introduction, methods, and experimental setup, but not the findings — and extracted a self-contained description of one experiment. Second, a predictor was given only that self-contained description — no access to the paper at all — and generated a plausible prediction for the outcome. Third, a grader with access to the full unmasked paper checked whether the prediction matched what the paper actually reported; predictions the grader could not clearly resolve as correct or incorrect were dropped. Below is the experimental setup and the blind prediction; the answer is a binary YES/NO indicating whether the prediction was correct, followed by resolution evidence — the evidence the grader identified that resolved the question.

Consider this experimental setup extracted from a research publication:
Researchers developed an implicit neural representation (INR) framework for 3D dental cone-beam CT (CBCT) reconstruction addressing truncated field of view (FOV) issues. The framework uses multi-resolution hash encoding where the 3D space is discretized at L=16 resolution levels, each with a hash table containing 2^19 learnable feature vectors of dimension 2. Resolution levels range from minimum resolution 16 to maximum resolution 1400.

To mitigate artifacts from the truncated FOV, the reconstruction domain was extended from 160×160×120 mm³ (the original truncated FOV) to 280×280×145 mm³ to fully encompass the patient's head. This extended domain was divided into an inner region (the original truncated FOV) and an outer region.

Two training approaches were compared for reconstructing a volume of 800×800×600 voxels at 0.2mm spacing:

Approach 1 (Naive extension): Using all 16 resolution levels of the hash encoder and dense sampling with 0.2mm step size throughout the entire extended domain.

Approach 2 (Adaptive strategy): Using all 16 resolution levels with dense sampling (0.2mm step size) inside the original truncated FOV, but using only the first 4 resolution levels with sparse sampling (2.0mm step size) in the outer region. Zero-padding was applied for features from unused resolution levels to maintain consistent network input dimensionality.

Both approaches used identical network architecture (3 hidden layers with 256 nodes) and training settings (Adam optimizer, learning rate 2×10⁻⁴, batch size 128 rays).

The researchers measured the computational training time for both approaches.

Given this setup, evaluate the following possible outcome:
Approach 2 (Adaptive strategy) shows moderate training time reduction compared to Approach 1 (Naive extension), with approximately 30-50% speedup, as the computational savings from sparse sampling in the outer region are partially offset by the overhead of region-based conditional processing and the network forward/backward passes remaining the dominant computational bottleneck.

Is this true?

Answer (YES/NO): NO